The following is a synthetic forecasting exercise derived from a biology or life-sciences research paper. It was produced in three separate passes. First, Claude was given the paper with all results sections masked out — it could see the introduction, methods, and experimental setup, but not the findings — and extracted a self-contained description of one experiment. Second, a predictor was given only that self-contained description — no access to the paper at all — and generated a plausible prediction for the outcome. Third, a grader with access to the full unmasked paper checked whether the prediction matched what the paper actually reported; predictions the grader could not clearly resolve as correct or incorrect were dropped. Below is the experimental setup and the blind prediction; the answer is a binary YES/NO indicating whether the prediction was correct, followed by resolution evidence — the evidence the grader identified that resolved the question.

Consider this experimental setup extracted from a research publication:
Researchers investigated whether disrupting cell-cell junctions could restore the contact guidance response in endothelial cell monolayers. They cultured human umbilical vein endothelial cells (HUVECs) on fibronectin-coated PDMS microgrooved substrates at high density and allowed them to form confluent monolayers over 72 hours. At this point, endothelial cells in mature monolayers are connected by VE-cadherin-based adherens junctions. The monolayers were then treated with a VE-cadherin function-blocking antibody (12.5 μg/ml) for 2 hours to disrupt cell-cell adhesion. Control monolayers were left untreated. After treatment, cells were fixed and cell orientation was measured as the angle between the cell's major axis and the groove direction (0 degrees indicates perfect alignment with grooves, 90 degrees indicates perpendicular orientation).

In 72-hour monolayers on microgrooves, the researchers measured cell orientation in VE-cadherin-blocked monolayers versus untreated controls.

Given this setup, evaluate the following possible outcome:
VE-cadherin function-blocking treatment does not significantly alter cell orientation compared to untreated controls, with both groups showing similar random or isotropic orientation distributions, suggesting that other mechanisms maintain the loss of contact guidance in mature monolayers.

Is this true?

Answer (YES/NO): NO